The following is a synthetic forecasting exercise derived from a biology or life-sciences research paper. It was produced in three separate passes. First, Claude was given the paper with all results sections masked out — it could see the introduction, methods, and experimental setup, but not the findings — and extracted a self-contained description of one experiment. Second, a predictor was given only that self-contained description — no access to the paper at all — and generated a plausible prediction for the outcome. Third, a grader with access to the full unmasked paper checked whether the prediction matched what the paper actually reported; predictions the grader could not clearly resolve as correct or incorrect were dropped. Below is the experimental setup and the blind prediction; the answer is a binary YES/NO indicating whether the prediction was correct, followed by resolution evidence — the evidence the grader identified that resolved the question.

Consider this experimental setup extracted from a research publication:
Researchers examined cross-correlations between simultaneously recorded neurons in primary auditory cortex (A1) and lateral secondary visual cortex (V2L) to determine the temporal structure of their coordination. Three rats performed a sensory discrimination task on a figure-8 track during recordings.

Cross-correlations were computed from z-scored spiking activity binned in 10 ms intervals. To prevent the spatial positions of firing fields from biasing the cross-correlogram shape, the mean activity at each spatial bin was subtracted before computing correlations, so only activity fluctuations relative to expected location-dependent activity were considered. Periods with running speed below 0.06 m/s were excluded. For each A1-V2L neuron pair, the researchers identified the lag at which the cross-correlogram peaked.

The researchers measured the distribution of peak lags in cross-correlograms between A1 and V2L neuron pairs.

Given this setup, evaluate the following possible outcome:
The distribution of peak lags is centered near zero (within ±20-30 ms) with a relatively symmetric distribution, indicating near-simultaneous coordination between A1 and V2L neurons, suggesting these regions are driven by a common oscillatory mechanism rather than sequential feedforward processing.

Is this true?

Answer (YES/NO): NO